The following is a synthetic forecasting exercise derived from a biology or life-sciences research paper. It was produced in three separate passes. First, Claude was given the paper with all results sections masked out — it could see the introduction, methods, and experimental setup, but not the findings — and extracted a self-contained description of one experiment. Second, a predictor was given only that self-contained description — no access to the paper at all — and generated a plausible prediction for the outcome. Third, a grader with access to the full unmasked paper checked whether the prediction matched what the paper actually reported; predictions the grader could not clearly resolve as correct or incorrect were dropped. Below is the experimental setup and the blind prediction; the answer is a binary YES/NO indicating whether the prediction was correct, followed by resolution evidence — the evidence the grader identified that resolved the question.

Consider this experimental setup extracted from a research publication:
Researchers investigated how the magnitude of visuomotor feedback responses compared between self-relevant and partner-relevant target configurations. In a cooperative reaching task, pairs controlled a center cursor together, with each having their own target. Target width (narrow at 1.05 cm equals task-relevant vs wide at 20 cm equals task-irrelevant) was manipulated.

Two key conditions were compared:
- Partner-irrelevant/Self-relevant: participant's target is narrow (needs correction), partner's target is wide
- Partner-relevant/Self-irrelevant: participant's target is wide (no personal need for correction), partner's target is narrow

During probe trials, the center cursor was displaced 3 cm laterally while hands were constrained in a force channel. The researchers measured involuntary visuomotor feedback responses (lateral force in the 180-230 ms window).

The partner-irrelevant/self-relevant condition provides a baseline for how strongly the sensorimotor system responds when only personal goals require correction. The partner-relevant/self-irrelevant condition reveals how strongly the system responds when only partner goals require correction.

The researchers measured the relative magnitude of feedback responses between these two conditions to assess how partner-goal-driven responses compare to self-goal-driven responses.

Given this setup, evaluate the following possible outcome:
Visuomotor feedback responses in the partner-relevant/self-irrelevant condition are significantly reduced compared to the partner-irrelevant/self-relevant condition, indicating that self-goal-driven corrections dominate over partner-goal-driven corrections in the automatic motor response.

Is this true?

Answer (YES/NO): YES